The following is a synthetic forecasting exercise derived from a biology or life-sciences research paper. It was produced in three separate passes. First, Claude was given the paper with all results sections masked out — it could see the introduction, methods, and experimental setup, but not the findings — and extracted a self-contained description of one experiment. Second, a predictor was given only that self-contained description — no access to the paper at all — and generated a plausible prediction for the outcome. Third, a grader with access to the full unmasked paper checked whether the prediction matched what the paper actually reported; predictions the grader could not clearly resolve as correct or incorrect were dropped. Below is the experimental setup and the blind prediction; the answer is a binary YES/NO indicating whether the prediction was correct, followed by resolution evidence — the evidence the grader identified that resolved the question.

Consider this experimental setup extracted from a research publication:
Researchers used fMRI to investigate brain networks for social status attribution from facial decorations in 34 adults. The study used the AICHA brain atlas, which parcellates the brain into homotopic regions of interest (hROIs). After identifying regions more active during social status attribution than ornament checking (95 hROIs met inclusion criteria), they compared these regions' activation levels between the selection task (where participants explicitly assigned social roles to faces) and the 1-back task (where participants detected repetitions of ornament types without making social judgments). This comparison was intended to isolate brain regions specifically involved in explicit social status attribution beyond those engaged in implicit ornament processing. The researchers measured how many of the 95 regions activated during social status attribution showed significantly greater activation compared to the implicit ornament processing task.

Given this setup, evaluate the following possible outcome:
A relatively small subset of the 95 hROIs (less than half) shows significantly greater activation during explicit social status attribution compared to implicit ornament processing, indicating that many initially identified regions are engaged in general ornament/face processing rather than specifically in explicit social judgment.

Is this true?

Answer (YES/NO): YES